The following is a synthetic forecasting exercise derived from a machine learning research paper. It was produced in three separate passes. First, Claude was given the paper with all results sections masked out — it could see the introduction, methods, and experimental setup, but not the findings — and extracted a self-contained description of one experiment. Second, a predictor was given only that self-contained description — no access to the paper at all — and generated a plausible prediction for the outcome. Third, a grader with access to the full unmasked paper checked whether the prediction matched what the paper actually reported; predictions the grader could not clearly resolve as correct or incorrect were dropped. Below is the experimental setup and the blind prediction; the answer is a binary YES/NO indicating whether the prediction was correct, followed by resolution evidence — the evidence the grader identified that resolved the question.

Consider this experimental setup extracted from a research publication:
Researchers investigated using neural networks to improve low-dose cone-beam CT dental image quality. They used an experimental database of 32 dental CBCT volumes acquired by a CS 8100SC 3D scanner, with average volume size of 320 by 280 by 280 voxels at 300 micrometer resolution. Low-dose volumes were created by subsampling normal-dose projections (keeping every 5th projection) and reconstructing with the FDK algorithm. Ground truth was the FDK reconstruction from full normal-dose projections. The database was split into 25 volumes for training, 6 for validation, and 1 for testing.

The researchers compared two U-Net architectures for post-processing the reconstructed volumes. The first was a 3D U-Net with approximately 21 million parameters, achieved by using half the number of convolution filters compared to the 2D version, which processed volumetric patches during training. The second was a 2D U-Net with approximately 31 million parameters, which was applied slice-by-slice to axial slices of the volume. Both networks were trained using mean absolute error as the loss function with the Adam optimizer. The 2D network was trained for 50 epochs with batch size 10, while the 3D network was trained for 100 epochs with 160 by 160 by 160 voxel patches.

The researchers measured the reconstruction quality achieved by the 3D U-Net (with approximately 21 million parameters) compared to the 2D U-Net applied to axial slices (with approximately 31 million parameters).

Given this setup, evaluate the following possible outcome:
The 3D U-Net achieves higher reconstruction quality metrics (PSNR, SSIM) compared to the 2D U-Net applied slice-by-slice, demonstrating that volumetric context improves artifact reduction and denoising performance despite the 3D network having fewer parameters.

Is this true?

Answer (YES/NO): NO